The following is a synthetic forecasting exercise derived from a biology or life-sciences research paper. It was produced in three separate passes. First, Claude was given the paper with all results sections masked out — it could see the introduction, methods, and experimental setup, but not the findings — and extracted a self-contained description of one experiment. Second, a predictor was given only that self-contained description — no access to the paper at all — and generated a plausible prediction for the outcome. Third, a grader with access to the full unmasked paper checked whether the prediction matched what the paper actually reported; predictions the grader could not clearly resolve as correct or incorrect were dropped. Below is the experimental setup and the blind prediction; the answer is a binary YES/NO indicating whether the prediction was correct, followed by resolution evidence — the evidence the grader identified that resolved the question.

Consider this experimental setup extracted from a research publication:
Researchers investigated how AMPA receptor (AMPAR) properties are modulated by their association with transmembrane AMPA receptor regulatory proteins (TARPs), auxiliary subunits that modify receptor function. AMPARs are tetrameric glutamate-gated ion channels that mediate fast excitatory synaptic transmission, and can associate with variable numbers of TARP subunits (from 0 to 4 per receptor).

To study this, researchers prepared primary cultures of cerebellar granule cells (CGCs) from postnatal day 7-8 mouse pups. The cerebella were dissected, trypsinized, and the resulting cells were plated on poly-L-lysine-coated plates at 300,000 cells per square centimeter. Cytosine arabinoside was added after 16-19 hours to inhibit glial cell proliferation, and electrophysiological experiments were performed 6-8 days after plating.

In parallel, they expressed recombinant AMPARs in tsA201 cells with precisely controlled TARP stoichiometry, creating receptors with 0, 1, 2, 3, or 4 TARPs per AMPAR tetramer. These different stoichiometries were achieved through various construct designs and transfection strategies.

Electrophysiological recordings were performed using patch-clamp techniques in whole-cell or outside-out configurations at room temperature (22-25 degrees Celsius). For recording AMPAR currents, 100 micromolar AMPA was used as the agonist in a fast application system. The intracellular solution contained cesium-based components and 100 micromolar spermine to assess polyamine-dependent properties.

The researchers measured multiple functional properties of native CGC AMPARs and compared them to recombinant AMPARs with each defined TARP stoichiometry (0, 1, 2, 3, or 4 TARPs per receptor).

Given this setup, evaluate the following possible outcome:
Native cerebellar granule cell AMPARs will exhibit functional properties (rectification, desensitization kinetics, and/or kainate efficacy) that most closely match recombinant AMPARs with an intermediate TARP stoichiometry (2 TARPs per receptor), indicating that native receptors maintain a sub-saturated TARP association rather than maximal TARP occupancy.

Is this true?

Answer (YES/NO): YES